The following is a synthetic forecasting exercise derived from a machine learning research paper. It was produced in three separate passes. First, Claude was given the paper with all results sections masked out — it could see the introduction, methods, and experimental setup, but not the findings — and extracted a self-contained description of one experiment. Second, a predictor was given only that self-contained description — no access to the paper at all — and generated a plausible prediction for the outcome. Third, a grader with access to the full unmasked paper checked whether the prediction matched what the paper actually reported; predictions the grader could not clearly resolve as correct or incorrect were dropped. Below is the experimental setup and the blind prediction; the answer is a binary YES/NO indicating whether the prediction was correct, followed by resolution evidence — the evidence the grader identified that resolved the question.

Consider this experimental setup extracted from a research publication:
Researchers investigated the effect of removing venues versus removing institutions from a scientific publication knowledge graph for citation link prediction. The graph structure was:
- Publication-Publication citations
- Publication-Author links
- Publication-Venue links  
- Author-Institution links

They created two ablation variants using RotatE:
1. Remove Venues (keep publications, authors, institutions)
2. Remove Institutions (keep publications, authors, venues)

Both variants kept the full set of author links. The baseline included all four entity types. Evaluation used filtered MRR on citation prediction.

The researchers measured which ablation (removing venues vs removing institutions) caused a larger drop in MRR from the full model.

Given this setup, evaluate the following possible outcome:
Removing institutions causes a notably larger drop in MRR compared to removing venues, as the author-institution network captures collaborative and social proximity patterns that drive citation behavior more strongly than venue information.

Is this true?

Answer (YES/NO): NO